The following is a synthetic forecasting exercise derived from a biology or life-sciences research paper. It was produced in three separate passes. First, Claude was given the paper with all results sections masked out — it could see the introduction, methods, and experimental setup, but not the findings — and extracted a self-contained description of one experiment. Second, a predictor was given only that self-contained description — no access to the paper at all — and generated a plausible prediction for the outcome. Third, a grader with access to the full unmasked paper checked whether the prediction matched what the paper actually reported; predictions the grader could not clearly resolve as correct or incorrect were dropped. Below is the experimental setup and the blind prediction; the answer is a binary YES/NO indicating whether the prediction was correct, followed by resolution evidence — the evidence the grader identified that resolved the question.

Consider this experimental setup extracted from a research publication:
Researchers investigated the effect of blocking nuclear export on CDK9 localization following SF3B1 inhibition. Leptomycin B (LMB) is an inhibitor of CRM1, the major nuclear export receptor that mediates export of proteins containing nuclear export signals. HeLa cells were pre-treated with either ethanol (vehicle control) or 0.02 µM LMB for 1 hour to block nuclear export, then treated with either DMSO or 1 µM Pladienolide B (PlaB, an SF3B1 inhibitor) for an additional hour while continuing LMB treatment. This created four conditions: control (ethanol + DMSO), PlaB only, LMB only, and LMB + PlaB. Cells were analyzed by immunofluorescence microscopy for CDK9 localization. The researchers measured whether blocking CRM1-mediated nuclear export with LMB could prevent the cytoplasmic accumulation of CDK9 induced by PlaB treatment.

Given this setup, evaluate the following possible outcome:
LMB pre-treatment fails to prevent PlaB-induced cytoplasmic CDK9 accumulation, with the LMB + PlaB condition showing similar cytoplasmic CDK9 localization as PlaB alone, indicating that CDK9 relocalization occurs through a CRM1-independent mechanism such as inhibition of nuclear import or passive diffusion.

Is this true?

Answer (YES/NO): NO